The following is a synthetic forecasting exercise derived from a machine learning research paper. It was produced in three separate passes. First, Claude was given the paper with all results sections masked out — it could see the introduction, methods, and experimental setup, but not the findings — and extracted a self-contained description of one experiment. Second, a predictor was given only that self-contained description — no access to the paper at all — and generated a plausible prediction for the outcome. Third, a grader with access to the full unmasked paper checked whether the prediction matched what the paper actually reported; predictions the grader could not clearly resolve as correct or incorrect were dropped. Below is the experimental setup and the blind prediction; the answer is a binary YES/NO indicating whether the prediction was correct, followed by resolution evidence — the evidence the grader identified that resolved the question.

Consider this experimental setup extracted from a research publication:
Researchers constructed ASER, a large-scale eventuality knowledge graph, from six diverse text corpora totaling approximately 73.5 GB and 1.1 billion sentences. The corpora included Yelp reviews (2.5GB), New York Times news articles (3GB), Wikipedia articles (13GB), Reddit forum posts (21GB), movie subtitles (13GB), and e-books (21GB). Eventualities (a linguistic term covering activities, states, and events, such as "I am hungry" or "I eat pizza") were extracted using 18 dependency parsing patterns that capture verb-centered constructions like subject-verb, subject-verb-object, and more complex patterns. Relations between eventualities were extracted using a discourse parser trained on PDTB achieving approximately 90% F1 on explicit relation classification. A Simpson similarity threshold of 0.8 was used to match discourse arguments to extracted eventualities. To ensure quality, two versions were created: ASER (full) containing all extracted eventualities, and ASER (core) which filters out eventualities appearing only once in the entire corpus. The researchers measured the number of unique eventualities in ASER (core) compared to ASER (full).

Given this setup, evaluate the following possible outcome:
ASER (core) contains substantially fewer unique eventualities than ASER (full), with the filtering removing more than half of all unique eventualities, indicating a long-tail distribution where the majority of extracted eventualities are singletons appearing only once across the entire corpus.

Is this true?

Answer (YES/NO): YES